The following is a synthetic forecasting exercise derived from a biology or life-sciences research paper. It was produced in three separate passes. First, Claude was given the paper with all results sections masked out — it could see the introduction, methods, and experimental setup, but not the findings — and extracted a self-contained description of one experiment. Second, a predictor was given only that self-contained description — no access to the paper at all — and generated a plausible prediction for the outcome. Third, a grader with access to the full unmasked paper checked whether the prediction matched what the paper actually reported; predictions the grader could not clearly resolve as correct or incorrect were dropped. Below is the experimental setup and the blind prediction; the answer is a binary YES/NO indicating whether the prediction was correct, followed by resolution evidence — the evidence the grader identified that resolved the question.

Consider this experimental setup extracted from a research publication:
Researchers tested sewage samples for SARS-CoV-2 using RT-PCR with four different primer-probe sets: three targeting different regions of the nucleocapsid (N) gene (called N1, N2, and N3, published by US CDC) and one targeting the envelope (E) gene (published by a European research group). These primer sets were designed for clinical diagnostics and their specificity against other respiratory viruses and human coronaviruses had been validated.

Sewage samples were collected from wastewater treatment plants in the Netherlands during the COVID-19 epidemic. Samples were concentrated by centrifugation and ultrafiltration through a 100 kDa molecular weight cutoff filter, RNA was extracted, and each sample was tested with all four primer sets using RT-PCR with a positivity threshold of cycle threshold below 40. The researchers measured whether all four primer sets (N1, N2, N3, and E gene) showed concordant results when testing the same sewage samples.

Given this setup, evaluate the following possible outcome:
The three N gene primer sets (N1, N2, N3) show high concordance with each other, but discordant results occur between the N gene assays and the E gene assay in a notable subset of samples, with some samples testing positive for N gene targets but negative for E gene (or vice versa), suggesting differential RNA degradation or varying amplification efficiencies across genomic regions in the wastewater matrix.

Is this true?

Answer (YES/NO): NO